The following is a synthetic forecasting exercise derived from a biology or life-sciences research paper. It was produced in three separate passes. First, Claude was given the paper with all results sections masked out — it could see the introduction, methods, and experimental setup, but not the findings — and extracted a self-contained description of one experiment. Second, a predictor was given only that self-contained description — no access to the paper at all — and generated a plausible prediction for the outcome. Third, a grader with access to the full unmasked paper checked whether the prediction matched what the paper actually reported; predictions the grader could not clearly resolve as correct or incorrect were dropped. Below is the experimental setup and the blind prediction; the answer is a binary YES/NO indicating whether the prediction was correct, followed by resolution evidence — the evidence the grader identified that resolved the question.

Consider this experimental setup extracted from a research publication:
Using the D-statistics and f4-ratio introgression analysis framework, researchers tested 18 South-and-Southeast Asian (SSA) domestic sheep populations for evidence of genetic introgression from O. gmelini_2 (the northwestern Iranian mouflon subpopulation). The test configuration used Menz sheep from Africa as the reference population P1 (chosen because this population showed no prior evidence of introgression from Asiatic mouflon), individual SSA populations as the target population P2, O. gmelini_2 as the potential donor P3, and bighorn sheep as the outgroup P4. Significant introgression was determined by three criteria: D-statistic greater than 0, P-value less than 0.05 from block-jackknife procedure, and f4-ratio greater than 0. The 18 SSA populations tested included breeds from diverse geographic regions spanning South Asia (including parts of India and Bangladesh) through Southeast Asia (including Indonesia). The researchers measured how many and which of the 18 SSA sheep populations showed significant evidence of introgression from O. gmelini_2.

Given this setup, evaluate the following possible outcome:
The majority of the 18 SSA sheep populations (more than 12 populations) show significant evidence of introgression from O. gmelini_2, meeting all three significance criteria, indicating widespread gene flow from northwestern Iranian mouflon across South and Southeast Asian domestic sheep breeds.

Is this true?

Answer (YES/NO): NO